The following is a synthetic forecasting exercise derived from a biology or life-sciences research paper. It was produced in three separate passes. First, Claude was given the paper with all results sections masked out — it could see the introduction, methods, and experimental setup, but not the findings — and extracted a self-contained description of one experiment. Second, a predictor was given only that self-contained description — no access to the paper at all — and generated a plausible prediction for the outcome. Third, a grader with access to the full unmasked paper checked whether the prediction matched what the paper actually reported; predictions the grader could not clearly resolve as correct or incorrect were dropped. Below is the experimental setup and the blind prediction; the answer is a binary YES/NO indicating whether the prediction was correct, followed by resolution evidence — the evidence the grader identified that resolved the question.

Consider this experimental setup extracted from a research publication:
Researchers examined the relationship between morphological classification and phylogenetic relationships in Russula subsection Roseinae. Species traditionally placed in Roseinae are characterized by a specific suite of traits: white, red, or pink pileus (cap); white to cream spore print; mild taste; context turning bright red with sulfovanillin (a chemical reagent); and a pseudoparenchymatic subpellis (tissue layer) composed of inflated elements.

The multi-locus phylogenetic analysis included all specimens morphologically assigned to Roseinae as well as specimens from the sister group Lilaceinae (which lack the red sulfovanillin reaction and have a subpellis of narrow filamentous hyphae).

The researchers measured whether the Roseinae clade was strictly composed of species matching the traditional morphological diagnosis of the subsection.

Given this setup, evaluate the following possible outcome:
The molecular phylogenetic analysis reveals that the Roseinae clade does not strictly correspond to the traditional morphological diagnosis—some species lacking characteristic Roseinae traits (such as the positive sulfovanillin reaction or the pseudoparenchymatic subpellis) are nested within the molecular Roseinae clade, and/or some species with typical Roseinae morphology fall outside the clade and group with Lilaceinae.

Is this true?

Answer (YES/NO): YES